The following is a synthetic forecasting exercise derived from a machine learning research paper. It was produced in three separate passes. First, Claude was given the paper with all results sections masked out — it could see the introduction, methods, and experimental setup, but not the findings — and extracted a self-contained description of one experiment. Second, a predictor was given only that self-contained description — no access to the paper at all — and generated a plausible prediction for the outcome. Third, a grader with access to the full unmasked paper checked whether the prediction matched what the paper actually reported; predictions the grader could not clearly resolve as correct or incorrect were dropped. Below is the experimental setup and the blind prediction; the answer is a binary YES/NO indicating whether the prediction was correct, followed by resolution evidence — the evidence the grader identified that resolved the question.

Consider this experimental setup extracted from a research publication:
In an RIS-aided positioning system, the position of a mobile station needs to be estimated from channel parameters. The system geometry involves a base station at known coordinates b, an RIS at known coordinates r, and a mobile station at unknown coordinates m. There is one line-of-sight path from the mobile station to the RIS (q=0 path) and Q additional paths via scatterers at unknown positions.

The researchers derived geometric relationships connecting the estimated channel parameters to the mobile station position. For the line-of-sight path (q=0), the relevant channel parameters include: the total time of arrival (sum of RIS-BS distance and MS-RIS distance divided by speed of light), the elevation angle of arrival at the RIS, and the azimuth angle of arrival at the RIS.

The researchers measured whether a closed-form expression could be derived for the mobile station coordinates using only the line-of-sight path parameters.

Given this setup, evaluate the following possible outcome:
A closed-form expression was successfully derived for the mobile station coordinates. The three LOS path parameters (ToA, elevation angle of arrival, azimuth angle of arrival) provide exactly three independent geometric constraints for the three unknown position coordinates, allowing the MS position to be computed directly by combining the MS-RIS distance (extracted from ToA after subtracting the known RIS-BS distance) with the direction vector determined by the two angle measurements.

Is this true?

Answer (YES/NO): YES